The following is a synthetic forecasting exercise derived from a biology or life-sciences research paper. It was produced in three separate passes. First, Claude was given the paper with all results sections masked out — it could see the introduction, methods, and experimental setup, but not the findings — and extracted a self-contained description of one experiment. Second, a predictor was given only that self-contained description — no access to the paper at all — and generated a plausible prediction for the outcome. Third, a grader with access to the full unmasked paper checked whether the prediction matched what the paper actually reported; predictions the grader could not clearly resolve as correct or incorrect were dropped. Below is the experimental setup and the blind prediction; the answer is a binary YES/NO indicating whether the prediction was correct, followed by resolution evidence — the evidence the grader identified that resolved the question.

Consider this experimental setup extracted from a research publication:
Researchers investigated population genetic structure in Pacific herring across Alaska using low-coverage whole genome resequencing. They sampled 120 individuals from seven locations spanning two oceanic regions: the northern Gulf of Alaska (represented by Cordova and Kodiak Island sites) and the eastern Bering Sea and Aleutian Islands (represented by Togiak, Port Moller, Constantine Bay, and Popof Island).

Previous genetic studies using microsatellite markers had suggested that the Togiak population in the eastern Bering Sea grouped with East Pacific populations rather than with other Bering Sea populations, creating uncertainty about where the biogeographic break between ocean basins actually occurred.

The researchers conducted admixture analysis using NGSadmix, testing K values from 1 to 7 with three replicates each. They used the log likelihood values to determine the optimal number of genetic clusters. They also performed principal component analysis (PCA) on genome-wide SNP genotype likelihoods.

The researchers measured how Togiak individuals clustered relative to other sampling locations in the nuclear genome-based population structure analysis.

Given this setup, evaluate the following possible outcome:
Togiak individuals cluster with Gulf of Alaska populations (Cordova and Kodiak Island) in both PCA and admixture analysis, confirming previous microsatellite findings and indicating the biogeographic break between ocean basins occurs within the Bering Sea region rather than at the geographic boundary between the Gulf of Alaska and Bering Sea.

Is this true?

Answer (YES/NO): NO